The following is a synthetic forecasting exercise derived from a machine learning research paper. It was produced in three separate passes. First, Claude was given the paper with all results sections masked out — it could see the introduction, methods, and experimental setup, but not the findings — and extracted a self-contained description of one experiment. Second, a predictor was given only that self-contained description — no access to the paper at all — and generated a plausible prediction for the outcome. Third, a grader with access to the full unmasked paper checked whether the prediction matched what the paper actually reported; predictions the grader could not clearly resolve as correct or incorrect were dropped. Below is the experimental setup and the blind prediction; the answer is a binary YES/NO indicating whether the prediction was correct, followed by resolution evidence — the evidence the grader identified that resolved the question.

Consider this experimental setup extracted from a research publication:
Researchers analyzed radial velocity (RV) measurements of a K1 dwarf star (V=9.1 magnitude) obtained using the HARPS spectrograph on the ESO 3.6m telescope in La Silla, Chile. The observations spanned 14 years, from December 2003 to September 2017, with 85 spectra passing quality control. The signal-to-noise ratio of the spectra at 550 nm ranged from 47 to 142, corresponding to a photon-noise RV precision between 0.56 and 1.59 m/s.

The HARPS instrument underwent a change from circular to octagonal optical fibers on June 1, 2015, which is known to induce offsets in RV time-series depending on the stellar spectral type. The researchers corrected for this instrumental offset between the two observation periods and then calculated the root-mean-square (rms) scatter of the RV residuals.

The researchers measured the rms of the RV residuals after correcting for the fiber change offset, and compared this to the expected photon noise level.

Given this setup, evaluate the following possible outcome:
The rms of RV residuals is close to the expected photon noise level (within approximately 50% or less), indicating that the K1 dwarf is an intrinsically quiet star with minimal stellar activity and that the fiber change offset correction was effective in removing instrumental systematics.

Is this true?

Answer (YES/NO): NO